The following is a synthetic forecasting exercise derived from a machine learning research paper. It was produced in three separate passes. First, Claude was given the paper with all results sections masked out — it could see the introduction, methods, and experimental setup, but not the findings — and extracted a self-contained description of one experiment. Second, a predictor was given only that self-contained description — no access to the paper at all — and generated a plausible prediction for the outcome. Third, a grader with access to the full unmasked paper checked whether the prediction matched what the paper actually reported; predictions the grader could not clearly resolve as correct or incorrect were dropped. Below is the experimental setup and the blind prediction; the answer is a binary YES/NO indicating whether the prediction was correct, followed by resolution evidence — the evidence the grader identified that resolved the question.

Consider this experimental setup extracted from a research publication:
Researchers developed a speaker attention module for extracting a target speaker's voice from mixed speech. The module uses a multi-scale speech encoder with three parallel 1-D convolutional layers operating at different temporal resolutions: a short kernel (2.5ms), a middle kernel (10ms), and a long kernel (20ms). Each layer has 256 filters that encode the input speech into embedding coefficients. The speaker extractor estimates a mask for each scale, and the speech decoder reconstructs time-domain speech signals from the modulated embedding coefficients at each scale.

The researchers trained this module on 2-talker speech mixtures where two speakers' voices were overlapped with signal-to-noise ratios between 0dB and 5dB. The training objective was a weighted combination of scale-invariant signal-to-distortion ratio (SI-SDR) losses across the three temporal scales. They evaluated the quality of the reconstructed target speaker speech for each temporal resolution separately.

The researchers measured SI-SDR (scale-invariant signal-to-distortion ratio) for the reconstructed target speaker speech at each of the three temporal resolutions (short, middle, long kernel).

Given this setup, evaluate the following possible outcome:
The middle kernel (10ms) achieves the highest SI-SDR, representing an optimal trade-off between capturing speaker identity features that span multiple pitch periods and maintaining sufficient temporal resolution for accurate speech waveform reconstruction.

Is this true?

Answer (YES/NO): NO